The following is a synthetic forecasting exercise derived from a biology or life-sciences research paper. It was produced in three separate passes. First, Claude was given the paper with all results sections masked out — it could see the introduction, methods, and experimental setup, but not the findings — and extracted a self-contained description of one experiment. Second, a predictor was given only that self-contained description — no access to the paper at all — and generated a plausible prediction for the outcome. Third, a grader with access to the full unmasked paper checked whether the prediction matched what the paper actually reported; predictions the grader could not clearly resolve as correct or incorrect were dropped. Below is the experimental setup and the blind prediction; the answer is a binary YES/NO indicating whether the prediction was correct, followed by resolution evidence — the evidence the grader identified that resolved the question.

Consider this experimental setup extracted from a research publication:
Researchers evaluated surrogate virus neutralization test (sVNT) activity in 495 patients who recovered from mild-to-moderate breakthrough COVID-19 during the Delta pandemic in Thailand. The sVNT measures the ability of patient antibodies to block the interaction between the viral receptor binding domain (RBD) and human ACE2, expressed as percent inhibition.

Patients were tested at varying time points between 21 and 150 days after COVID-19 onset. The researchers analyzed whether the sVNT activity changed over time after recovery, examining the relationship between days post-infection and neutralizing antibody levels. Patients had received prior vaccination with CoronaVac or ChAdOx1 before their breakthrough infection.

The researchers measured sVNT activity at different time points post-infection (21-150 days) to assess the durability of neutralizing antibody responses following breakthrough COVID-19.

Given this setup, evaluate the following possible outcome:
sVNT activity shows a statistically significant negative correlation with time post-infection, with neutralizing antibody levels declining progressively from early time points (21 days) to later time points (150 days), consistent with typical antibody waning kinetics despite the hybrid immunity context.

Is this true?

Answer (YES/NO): NO